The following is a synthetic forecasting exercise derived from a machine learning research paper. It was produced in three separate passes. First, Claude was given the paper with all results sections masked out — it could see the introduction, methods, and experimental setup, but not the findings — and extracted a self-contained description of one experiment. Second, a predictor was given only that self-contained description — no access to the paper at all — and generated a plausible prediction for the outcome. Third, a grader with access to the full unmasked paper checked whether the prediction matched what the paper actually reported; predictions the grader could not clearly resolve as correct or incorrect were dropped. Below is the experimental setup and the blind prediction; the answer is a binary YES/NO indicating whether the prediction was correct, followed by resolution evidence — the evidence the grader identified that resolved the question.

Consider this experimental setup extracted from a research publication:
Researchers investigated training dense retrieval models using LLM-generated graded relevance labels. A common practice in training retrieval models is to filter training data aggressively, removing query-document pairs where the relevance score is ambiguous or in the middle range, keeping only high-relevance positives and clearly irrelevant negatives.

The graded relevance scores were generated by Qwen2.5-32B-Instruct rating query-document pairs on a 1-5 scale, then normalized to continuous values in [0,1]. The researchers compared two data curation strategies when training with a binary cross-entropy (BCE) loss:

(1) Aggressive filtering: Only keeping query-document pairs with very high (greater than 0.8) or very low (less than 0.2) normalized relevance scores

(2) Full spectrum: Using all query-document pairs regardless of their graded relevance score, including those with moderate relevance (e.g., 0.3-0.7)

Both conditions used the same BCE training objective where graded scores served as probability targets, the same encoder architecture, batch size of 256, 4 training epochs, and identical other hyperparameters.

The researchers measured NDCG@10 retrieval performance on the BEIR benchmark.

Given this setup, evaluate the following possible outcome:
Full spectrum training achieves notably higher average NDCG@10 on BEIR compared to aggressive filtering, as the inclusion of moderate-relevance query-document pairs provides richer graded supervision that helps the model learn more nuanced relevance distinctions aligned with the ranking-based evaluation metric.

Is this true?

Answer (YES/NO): NO